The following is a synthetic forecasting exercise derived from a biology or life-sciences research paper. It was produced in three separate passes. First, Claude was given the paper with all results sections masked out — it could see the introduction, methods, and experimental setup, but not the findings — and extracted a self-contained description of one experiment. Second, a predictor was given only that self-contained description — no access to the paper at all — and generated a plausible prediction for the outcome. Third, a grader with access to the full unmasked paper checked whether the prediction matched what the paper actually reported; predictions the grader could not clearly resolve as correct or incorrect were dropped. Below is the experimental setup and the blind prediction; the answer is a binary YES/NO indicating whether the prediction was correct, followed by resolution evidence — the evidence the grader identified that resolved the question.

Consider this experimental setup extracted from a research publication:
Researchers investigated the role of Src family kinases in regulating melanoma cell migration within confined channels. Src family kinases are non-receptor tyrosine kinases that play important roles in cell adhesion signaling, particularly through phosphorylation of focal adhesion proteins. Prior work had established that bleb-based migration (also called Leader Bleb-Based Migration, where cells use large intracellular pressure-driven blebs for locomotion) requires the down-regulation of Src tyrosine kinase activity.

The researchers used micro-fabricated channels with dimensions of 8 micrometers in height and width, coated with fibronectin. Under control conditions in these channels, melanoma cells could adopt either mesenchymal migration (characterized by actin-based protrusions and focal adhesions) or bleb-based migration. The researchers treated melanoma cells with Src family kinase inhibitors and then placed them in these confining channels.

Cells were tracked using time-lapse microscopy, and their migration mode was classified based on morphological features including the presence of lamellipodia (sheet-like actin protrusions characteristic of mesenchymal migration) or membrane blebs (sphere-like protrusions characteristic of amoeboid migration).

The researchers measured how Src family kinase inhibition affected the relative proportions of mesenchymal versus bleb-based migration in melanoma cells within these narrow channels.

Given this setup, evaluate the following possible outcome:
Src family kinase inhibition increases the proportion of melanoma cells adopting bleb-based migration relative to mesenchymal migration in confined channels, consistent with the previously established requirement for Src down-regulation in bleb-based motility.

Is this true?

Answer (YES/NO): YES